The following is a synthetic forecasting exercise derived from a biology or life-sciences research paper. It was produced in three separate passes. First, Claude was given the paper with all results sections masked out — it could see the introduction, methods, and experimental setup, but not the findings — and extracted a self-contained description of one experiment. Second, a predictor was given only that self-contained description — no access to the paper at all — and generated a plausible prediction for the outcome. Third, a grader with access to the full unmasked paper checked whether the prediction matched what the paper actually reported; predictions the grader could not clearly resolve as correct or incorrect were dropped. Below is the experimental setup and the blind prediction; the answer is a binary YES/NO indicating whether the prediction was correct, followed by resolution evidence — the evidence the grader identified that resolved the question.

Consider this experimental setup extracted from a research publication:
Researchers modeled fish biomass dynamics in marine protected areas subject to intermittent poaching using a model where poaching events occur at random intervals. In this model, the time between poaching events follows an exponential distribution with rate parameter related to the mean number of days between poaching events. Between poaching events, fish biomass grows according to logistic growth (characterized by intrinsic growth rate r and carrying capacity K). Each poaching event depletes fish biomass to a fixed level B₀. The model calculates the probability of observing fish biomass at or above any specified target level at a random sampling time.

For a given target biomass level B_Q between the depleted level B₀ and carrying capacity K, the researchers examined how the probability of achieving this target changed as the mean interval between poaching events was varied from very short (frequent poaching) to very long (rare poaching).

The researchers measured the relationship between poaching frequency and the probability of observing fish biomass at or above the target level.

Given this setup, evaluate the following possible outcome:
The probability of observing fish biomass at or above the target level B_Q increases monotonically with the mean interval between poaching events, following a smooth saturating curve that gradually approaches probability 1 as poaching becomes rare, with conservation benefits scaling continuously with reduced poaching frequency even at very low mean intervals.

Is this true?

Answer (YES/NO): NO